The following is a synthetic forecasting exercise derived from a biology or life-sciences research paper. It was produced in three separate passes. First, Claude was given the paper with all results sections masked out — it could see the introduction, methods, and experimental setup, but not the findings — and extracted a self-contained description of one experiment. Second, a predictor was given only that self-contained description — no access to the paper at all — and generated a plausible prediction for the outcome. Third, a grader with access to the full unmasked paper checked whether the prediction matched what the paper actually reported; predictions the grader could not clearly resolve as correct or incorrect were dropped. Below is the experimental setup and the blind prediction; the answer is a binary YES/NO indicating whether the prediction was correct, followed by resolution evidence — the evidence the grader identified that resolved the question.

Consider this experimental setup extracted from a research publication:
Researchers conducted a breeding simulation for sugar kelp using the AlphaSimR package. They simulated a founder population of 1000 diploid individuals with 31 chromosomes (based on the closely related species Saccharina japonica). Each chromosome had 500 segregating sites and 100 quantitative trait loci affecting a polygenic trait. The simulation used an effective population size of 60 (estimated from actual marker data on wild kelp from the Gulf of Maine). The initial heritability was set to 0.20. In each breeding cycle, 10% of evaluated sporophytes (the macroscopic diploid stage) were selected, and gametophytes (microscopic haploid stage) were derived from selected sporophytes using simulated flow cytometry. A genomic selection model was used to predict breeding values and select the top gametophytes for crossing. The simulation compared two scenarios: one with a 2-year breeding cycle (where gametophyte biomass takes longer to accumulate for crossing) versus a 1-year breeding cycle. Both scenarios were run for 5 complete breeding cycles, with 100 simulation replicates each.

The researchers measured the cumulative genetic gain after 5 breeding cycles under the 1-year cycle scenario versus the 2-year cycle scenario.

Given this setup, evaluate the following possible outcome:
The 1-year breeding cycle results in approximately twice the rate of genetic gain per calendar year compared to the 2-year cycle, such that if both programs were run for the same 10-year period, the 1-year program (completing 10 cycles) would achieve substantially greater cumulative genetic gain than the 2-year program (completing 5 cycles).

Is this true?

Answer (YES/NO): NO